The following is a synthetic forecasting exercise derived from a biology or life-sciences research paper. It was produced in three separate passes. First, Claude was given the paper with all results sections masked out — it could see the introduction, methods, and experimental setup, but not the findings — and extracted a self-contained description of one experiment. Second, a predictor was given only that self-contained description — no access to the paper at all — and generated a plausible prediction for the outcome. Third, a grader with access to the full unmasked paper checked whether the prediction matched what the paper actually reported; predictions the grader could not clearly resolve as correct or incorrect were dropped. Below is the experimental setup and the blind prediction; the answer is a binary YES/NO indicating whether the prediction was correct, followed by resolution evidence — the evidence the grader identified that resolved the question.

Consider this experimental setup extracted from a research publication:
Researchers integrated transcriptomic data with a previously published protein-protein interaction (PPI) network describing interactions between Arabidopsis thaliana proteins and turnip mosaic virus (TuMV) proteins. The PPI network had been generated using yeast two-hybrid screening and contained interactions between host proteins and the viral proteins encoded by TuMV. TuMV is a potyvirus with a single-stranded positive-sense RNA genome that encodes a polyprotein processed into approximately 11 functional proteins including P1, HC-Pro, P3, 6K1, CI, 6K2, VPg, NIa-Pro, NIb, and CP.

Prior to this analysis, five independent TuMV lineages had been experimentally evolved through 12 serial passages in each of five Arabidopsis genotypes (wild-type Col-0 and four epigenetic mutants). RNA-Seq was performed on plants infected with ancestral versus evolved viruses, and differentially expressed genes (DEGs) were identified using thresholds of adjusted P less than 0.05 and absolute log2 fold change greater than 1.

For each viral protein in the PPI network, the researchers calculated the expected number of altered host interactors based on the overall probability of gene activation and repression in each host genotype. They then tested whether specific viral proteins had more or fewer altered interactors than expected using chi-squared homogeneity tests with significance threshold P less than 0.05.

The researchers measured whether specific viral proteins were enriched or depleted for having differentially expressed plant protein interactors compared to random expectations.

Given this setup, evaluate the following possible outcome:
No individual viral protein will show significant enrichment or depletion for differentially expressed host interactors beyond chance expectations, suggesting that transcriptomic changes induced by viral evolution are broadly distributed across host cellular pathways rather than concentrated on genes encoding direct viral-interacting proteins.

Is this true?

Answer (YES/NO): NO